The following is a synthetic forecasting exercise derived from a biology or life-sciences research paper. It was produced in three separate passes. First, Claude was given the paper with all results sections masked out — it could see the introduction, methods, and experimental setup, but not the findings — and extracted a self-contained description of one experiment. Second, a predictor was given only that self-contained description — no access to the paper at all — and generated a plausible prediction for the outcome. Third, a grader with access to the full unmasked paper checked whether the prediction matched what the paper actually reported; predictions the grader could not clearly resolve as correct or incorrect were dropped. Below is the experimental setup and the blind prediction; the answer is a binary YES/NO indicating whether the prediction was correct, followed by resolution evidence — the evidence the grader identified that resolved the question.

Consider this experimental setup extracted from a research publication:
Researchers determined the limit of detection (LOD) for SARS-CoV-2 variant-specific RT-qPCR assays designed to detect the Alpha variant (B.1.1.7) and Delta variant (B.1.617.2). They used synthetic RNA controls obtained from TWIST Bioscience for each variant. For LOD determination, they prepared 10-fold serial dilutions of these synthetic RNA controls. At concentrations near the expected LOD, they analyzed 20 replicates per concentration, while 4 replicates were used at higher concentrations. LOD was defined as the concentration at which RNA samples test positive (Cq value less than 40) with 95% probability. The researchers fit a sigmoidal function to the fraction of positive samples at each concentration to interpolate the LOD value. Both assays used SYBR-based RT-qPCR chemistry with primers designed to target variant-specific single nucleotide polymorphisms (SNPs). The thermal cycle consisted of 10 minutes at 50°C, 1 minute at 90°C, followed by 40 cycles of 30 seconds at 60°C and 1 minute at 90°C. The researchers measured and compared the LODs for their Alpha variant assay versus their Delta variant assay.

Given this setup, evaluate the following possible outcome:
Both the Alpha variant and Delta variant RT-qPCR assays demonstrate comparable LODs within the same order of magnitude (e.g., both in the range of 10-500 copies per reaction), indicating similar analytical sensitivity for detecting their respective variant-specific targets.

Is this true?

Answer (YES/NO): YES